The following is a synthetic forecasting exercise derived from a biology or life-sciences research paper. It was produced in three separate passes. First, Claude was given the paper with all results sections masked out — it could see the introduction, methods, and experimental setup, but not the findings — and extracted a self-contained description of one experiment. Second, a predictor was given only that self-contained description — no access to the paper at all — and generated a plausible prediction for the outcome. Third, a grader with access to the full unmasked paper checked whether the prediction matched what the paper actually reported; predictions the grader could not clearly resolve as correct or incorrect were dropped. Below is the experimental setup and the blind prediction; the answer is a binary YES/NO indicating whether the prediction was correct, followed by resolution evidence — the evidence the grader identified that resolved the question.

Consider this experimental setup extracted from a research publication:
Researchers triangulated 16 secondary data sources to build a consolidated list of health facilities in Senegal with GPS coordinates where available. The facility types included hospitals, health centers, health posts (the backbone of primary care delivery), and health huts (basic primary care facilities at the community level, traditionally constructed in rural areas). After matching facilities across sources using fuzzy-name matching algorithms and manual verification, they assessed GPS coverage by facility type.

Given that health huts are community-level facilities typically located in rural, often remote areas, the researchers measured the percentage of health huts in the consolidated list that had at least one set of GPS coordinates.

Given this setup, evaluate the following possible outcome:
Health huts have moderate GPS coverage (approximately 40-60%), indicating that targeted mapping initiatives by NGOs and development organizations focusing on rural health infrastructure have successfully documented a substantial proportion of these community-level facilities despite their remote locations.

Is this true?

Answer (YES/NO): NO